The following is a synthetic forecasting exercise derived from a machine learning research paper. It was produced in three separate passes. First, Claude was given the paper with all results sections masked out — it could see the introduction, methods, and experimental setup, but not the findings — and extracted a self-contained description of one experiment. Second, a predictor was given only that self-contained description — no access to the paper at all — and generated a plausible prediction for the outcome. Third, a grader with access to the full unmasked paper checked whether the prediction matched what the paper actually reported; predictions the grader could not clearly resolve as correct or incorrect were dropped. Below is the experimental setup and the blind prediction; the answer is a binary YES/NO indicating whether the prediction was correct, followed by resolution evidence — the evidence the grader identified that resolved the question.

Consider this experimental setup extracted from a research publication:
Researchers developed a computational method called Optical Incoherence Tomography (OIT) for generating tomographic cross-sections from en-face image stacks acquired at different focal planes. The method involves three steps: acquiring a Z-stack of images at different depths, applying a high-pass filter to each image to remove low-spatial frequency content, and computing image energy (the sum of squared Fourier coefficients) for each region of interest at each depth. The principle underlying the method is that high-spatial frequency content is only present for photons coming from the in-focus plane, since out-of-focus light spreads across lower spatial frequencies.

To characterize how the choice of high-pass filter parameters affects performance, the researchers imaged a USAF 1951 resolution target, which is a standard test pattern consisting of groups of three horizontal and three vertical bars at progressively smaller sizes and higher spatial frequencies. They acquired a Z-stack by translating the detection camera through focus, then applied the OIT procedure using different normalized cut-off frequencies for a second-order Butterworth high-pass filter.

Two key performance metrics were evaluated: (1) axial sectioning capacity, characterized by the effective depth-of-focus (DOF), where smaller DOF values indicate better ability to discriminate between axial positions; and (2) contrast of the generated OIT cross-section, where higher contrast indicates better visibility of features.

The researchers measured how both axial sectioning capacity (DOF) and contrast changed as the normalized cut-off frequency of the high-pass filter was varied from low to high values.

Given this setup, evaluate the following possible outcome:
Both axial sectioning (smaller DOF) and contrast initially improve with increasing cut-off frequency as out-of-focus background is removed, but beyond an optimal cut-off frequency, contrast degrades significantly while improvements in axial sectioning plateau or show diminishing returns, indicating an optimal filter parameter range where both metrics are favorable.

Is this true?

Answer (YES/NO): NO